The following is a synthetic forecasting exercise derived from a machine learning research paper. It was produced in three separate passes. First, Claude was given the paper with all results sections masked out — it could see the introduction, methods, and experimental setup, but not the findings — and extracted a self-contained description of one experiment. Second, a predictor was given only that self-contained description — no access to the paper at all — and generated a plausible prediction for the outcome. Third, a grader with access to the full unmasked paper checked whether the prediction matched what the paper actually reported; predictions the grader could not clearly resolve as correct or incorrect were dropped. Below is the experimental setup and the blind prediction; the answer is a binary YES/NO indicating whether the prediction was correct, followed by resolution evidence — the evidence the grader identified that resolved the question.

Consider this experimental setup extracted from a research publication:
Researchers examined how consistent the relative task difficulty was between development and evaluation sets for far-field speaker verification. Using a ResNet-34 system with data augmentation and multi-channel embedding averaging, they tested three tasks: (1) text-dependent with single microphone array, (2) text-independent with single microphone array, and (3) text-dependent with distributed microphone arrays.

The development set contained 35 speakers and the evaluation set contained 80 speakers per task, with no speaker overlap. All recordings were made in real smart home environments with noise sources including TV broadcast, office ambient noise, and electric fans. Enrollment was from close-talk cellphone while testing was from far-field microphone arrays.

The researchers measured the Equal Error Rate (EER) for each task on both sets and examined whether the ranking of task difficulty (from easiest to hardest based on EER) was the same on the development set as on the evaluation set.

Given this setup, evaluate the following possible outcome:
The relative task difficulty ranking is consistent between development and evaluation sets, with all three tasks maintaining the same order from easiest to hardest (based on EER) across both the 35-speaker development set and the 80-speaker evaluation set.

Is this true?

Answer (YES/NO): NO